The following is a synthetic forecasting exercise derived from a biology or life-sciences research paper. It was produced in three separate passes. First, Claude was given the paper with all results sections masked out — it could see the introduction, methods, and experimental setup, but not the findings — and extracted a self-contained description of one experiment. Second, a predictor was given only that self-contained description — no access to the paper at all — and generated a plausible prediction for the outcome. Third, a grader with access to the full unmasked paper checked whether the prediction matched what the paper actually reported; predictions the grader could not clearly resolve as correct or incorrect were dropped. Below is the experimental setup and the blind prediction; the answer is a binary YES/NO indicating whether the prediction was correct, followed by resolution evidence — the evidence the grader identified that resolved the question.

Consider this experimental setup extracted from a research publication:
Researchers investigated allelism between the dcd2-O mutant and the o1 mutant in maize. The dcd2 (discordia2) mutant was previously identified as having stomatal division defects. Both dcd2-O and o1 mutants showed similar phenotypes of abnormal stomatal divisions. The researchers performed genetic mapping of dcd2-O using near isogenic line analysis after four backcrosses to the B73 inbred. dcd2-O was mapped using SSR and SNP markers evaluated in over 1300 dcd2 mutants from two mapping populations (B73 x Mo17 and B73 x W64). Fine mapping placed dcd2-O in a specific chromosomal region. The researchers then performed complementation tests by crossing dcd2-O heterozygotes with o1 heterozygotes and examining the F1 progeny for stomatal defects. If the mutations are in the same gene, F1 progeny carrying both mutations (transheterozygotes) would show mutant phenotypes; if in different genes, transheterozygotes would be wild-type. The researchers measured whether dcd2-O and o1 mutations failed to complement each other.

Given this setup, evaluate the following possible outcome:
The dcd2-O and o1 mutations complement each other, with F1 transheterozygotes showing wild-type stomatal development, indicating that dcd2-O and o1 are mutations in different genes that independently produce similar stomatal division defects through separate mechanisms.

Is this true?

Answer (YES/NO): NO